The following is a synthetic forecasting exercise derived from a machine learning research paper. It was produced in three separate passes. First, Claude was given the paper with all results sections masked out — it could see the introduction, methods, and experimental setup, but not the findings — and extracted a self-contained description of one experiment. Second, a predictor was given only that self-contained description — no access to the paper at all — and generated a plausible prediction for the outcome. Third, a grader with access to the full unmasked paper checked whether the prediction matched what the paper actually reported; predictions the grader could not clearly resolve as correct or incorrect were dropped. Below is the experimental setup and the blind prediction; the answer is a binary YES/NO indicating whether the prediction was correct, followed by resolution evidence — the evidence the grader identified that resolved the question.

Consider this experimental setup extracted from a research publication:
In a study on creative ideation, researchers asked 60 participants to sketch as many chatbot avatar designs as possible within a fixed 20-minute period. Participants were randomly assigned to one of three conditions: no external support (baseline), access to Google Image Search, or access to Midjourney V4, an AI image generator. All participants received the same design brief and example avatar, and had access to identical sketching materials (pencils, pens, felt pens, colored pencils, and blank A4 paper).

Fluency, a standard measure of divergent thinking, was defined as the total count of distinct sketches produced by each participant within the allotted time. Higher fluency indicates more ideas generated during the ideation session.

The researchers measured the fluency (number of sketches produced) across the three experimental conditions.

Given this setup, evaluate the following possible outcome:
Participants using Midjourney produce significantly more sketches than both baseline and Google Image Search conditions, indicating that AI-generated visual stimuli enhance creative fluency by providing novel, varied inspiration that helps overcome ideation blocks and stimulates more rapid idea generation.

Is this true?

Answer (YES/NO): NO